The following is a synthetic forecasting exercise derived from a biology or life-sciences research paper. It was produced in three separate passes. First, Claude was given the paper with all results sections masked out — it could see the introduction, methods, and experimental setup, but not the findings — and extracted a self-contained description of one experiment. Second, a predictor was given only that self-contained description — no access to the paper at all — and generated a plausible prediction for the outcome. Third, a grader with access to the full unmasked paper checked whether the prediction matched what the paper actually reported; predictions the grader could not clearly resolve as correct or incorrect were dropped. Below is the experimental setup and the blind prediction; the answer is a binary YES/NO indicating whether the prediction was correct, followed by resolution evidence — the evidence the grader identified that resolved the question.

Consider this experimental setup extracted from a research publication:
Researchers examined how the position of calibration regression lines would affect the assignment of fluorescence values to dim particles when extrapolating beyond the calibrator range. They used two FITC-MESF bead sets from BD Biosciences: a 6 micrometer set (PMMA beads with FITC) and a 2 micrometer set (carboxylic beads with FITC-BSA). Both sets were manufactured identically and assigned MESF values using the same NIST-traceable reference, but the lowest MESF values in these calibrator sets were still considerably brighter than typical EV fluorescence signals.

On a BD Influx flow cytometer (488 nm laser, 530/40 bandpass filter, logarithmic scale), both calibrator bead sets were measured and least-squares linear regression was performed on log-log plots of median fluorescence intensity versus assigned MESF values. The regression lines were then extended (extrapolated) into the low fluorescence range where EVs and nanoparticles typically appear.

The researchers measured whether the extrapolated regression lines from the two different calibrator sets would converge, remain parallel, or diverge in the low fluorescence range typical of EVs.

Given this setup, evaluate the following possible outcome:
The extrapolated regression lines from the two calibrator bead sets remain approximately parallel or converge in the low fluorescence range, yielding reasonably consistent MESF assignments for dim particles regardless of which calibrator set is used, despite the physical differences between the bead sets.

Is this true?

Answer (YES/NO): NO